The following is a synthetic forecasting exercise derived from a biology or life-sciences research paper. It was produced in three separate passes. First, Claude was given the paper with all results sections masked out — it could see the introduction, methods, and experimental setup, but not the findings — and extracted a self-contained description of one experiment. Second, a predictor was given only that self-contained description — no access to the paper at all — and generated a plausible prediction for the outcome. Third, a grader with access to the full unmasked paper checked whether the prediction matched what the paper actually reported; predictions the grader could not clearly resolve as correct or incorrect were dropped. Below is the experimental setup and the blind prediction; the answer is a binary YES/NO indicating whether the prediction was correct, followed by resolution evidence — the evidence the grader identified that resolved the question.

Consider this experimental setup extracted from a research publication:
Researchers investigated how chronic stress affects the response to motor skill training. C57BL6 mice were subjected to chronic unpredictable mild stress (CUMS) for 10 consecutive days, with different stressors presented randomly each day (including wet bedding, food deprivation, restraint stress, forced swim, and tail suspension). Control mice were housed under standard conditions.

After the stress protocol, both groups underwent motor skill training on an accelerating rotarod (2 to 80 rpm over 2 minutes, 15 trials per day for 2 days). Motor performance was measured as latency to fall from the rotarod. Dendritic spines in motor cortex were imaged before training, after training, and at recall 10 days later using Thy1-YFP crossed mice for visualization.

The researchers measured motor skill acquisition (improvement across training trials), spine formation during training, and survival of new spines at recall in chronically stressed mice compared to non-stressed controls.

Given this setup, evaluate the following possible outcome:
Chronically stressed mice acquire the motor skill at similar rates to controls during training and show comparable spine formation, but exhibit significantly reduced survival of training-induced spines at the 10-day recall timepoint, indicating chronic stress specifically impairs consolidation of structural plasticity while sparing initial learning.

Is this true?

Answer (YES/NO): NO